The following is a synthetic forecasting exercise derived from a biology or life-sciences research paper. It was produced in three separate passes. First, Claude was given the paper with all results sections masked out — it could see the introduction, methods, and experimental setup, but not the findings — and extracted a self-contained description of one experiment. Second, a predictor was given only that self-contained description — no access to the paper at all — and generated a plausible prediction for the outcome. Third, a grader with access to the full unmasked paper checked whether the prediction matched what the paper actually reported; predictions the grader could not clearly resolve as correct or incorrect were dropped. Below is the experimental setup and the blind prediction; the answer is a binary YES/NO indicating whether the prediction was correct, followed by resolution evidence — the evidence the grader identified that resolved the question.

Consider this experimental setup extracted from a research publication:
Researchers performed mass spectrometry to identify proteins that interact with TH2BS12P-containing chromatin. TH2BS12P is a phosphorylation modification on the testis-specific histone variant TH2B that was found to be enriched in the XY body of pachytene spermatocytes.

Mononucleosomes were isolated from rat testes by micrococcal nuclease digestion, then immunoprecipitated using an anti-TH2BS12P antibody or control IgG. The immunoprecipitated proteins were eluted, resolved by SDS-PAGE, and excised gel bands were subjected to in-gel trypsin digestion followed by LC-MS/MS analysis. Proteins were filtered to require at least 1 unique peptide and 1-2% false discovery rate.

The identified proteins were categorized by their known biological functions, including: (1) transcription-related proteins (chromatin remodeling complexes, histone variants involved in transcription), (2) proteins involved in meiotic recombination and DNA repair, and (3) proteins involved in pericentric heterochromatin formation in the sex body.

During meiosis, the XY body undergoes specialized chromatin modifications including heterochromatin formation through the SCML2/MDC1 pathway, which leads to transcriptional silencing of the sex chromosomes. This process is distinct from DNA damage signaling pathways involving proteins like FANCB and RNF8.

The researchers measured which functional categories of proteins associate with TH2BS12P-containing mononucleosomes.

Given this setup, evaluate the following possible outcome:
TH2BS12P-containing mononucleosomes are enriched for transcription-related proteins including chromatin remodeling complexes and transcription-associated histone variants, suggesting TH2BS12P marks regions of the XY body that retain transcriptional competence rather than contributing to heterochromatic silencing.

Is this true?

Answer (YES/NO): NO